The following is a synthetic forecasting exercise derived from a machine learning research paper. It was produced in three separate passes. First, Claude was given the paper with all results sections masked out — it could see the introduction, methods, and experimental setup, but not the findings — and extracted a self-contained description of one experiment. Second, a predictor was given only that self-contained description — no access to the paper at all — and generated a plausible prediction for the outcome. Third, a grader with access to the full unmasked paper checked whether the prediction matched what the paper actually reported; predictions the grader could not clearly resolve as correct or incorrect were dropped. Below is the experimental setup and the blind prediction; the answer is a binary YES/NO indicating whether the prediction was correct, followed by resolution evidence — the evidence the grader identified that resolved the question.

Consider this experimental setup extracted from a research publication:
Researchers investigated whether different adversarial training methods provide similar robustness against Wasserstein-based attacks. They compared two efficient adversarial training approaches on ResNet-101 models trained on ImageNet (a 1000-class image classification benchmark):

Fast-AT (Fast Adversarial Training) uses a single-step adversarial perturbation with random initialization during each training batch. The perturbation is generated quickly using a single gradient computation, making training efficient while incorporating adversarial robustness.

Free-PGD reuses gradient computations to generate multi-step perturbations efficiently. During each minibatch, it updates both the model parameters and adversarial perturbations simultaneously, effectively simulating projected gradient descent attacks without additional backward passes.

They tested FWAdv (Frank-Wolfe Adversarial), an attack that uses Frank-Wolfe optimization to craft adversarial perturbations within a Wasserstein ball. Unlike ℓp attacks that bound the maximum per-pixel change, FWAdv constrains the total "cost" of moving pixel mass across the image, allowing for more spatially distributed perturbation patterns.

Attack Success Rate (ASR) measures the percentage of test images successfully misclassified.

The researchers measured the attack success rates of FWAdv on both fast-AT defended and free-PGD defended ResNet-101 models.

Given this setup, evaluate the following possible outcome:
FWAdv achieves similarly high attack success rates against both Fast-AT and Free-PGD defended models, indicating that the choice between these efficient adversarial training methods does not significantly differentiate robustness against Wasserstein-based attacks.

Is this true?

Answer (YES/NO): YES